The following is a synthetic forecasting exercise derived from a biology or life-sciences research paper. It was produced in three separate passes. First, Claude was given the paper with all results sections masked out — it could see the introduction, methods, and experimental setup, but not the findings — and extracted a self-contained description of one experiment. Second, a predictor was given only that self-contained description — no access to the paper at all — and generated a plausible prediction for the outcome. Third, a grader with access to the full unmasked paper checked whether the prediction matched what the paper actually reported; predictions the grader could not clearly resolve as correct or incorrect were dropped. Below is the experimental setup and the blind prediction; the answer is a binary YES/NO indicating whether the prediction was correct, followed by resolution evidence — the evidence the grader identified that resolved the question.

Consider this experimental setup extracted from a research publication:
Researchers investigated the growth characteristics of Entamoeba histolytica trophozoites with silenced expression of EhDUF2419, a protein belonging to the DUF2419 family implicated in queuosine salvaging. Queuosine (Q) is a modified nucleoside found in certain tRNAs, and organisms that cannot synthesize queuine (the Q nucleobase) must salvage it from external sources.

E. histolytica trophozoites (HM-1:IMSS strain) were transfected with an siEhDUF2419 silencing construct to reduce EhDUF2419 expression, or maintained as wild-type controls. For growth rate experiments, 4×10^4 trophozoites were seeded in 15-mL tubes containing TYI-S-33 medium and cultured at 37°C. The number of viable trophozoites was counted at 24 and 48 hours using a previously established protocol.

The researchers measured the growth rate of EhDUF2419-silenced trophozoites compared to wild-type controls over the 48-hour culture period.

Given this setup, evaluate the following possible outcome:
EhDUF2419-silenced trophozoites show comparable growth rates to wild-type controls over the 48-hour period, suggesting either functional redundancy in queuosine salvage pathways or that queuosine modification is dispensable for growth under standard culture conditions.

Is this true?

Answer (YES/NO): YES